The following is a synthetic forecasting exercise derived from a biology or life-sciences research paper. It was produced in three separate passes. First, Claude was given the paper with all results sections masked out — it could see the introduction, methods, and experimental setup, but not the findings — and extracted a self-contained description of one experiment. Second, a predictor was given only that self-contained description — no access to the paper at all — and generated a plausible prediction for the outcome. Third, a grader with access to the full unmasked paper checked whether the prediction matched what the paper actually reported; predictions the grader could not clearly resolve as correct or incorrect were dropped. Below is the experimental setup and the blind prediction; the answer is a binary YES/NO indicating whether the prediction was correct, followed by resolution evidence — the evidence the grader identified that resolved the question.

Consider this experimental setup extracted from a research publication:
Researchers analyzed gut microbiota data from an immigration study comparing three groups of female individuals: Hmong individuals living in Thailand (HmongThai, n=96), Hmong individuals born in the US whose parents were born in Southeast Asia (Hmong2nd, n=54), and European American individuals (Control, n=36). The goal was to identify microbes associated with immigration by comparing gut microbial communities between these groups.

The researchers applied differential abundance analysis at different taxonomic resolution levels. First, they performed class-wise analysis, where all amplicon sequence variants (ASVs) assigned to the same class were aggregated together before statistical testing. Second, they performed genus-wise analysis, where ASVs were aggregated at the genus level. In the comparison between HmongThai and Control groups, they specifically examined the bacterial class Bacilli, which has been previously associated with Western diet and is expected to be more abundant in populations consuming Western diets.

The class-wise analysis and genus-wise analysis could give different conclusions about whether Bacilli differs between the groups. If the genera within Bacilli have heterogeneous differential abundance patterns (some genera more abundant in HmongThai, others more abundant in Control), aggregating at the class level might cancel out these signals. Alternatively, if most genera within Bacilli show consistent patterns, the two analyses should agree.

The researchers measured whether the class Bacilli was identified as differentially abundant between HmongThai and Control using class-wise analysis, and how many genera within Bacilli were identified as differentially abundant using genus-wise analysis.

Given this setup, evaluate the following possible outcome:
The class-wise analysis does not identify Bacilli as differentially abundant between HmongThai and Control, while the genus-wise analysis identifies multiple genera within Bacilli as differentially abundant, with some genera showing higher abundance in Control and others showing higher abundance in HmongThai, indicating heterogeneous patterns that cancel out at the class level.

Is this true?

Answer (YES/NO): NO